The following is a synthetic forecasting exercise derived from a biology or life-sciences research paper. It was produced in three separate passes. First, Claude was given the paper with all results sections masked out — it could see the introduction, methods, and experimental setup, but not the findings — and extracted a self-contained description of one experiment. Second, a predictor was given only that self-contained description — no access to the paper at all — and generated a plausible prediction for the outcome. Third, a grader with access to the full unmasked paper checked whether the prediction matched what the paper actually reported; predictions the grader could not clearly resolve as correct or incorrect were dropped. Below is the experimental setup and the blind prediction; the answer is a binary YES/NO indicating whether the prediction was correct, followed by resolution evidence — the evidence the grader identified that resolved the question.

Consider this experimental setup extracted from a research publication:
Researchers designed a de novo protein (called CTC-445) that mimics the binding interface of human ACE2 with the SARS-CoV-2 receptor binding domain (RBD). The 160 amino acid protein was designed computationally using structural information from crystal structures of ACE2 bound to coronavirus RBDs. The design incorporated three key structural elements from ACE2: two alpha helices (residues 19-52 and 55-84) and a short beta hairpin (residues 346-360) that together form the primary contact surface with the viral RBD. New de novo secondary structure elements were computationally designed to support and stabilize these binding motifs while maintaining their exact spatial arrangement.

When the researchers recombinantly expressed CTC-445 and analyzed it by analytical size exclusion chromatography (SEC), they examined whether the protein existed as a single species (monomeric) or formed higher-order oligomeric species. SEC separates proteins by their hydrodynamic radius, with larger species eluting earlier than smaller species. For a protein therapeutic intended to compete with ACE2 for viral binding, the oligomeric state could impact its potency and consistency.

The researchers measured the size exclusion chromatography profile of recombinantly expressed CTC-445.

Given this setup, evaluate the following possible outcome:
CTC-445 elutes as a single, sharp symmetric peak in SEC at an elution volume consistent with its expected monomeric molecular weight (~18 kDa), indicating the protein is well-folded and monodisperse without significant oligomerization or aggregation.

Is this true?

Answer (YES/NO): NO